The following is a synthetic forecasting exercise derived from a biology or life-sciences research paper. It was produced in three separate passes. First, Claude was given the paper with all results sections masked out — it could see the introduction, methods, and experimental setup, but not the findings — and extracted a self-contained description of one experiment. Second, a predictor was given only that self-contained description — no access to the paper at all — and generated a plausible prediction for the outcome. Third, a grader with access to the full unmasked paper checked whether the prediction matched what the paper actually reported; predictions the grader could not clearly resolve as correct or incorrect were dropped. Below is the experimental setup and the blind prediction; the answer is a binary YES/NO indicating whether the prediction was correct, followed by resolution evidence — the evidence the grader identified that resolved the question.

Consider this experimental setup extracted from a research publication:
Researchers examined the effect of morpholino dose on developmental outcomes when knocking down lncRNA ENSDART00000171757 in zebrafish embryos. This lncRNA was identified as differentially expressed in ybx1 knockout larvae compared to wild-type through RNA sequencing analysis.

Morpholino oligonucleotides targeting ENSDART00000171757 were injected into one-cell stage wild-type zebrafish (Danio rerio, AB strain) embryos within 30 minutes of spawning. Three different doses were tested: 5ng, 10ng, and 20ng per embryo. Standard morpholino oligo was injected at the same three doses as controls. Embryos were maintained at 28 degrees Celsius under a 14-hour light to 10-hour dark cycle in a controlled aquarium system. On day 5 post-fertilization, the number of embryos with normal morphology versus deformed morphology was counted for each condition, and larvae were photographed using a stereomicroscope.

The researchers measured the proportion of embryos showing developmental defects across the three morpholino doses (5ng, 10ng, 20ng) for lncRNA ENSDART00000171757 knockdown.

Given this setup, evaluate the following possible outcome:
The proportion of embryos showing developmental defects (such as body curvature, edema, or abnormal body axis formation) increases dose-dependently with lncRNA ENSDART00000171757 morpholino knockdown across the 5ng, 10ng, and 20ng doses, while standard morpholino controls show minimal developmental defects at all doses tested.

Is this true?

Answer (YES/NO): YES